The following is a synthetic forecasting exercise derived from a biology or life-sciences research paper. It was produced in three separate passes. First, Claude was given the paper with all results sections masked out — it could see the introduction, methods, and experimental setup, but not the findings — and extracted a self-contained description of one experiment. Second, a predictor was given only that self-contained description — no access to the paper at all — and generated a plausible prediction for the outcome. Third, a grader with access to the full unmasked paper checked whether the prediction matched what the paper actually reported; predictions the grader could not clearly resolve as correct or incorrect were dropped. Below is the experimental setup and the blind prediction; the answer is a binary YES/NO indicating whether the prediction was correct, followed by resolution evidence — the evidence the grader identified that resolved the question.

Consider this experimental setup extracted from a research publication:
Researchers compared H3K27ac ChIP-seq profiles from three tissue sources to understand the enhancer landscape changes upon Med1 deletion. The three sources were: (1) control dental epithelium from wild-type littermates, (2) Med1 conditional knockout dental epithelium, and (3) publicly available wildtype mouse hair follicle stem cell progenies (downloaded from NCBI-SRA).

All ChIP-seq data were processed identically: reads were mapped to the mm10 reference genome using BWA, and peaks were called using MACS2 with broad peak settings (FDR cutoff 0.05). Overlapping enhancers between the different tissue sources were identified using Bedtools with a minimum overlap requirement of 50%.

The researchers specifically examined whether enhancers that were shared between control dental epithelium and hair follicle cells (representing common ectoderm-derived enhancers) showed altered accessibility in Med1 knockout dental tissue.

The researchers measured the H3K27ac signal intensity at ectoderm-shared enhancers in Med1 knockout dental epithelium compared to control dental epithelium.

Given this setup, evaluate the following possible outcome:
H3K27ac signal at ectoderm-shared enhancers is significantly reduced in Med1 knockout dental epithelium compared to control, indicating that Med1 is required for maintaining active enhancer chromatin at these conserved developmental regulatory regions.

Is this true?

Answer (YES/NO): NO